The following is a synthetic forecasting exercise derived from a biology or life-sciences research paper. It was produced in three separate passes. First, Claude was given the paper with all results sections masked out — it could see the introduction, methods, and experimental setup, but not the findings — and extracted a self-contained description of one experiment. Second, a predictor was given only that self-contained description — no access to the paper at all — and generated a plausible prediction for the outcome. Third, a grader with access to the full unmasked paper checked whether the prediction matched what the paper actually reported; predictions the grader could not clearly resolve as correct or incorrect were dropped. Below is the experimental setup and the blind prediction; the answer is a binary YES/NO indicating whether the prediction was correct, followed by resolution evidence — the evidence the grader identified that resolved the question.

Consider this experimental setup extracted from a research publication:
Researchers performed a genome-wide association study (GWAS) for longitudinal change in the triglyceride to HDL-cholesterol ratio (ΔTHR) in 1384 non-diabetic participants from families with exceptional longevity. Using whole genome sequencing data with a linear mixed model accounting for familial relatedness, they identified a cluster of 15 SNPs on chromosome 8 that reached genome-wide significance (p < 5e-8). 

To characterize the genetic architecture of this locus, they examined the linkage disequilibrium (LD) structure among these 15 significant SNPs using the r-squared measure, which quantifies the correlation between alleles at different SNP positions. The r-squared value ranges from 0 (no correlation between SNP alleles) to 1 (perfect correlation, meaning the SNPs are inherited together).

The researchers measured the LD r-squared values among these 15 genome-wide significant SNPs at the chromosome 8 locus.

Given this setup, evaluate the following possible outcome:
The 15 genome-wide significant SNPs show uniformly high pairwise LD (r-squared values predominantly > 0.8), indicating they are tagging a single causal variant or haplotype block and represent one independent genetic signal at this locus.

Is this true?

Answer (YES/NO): YES